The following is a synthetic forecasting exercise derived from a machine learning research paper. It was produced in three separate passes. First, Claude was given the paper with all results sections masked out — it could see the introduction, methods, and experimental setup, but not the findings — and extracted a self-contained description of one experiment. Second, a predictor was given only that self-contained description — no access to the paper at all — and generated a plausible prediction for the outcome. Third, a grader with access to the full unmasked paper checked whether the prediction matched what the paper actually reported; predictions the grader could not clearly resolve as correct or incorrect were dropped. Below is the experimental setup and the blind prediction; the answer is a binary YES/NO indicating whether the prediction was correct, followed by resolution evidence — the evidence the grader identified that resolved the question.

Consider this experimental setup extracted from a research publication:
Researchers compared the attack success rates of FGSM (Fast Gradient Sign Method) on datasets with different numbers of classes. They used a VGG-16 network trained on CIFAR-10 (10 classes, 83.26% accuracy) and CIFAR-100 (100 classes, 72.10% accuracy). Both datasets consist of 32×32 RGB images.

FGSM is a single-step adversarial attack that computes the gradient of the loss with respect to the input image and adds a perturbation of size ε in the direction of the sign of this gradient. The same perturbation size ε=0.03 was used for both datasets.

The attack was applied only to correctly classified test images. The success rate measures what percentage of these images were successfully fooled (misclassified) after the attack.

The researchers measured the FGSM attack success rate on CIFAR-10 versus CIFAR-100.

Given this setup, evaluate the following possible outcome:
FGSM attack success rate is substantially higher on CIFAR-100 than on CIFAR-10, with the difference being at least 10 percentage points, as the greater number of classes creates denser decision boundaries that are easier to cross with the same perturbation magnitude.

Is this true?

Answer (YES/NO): NO